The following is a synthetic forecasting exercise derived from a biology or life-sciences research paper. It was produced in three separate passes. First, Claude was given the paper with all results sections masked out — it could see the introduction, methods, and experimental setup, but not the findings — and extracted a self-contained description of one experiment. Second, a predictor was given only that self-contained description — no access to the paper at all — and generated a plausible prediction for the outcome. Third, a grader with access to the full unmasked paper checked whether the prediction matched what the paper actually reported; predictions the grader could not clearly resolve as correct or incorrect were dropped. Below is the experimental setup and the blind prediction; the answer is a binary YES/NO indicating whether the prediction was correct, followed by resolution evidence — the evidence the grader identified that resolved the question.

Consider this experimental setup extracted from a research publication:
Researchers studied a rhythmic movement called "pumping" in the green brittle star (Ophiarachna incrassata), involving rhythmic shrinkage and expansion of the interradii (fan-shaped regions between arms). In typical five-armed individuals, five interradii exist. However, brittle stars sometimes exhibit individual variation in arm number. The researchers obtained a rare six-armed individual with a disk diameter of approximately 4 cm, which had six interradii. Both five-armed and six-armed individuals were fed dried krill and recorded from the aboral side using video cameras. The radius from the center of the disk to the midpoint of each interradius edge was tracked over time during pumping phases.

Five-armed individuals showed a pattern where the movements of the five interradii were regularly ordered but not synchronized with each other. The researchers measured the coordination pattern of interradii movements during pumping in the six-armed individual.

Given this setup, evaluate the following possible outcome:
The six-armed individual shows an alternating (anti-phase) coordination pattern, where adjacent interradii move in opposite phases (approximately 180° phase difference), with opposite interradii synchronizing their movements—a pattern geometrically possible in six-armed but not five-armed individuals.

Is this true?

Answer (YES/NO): NO